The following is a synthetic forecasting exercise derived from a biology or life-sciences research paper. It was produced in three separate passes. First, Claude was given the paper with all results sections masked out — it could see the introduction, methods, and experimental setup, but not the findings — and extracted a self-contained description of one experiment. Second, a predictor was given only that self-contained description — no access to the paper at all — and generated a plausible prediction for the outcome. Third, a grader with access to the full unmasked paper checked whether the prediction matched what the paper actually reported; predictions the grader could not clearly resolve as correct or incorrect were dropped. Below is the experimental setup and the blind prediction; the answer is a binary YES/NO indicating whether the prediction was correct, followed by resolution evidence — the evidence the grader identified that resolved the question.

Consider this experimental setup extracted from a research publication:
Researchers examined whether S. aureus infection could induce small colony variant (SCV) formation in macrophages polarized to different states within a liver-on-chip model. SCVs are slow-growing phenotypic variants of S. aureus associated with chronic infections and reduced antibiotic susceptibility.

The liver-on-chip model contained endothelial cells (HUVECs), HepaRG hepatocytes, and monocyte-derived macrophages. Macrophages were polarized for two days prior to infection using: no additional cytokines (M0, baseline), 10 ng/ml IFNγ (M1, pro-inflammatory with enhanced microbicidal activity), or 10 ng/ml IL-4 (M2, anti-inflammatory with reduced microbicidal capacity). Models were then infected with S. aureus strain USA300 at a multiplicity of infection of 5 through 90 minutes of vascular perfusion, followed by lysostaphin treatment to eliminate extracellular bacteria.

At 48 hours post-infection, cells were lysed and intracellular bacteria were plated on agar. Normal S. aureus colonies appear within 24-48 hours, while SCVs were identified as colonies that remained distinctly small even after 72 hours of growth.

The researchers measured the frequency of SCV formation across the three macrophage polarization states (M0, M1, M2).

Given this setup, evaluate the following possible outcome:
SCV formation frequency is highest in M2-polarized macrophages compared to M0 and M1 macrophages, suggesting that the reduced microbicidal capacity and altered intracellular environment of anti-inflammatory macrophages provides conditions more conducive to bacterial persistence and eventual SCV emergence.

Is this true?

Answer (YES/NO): YES